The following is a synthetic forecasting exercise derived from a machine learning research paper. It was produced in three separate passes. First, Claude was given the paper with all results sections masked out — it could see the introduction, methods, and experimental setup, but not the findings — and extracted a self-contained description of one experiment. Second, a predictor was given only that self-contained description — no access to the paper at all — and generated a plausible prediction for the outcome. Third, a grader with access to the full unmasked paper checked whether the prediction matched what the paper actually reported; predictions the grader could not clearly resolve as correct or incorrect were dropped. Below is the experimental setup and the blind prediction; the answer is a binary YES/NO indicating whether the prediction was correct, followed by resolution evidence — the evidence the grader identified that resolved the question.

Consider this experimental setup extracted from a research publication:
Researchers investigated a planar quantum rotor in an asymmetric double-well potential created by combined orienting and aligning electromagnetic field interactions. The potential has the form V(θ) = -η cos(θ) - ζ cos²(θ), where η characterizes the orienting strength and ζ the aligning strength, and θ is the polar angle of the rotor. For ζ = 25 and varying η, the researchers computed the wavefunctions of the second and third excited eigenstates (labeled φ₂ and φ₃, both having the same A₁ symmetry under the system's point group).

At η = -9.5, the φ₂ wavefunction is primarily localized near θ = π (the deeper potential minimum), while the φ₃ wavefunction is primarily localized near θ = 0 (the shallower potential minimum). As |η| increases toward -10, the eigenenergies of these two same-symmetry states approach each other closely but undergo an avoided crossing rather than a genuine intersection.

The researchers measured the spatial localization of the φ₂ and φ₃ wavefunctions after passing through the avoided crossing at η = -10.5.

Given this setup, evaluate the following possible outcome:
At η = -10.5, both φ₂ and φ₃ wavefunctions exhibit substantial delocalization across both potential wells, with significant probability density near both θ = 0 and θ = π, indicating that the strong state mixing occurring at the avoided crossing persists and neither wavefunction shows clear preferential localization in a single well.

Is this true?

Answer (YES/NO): NO